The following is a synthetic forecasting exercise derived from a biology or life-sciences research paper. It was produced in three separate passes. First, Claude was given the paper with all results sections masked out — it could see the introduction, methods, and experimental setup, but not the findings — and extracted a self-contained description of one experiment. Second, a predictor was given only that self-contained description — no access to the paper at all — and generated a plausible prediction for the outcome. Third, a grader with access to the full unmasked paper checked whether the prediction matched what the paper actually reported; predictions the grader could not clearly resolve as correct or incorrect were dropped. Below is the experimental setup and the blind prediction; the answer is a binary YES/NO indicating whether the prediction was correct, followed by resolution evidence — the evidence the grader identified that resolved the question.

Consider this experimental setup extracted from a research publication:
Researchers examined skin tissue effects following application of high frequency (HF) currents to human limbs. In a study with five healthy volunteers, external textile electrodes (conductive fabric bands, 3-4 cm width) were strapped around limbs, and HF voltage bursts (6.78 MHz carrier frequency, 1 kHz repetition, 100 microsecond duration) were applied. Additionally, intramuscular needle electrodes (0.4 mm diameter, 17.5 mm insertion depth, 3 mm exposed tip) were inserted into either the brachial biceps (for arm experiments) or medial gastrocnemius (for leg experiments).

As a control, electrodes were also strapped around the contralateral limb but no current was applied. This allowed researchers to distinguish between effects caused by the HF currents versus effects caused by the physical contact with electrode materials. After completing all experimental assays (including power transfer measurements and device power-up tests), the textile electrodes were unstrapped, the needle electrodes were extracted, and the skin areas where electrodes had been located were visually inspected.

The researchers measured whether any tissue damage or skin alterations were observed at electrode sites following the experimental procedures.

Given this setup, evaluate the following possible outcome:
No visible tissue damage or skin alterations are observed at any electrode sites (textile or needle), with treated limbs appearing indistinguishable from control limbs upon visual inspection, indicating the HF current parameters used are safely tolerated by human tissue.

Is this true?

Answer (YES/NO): NO